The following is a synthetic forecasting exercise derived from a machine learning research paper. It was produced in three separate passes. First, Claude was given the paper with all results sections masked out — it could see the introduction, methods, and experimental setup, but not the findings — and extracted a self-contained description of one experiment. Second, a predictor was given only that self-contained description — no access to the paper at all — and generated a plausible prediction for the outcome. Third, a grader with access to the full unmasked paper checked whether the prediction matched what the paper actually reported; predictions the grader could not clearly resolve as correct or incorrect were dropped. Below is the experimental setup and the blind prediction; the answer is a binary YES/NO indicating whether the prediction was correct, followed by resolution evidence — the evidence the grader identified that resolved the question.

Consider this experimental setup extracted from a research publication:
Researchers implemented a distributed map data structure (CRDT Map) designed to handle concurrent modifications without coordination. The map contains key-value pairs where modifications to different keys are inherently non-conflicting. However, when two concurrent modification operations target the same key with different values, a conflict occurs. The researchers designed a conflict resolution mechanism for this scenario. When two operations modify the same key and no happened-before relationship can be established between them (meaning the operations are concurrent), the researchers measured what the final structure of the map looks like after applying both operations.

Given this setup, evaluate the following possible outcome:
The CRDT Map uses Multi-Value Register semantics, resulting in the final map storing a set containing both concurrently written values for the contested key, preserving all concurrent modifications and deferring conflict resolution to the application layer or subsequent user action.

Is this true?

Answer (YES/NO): NO